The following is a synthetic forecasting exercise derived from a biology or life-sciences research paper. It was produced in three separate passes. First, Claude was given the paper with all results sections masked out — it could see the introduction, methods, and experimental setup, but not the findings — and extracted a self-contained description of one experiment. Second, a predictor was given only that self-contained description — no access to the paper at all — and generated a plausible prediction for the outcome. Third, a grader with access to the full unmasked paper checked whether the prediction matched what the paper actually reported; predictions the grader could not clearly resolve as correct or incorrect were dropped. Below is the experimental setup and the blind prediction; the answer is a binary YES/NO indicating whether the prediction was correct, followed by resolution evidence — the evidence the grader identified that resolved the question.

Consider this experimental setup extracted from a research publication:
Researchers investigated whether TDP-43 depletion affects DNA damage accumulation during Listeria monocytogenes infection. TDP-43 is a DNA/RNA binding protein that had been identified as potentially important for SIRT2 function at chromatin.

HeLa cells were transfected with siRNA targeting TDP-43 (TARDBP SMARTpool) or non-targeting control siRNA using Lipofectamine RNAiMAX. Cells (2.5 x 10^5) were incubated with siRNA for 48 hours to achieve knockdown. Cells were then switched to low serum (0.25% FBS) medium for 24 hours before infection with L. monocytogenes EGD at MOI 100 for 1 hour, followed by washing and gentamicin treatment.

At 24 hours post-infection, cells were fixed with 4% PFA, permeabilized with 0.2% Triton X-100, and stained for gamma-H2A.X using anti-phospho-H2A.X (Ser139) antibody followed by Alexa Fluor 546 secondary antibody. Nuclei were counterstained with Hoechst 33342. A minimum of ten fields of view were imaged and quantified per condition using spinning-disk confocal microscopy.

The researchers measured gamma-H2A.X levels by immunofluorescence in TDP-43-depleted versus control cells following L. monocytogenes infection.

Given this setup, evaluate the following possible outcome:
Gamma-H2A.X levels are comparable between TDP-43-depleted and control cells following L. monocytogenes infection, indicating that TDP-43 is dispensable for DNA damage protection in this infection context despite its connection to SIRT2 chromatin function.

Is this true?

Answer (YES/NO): NO